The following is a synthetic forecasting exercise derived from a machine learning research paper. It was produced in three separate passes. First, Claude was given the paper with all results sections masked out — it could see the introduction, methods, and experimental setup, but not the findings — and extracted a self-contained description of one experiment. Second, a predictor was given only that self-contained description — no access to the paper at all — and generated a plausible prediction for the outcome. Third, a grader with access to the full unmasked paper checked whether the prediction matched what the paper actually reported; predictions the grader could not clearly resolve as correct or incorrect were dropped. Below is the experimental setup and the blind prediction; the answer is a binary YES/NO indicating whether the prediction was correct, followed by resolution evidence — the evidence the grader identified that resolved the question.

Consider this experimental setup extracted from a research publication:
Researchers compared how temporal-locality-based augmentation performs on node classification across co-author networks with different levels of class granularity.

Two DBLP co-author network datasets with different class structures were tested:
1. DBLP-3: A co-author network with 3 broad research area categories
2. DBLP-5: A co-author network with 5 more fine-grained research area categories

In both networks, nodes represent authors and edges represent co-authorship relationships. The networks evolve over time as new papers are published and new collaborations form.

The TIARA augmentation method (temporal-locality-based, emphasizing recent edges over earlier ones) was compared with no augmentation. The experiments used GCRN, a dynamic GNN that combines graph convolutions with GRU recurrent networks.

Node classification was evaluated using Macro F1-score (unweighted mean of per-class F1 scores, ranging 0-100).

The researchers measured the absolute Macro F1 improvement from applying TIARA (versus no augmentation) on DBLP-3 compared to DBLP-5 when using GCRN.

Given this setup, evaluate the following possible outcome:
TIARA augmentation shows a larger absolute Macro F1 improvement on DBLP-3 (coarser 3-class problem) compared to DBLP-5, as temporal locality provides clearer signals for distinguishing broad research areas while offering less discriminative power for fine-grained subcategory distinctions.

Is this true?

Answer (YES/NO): YES